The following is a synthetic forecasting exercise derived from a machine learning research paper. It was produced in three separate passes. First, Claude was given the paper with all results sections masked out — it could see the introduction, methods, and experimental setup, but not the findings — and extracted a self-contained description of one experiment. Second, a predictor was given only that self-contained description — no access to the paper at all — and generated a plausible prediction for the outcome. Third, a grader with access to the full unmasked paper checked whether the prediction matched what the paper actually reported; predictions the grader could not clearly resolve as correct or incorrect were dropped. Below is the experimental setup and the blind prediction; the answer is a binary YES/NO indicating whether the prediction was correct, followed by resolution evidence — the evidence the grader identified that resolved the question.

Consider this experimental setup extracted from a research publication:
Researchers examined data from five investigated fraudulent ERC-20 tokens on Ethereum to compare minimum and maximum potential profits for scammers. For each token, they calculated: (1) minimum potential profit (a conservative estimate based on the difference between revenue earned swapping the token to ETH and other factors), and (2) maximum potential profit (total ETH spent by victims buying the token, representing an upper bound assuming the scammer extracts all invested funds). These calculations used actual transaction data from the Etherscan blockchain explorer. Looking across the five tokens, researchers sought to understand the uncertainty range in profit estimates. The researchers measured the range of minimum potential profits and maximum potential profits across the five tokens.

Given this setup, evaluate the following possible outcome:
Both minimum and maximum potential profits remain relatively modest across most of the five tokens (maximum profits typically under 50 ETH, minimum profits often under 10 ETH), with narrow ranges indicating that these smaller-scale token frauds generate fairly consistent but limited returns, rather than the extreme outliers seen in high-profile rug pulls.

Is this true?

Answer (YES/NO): NO